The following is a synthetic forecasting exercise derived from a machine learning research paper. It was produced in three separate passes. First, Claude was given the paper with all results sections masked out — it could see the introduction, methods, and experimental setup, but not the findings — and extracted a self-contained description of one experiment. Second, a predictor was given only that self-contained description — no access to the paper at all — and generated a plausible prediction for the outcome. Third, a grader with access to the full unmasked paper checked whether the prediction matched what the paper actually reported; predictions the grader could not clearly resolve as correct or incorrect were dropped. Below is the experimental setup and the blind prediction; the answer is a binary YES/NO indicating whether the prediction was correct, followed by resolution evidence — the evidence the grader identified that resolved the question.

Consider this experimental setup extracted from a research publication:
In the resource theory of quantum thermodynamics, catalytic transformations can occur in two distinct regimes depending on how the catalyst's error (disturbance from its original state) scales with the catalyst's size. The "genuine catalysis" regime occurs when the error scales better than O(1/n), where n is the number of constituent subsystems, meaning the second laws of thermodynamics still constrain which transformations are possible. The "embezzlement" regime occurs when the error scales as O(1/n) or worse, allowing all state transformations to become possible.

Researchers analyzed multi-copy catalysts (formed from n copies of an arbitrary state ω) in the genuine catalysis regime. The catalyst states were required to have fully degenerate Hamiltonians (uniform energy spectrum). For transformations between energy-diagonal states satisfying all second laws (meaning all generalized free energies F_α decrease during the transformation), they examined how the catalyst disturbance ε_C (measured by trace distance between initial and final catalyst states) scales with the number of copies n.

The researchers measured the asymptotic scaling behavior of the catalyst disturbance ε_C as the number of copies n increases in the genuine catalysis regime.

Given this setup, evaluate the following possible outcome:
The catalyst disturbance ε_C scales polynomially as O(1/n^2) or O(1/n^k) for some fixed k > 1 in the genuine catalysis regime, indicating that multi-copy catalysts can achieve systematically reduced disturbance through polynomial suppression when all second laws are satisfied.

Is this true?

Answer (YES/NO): NO